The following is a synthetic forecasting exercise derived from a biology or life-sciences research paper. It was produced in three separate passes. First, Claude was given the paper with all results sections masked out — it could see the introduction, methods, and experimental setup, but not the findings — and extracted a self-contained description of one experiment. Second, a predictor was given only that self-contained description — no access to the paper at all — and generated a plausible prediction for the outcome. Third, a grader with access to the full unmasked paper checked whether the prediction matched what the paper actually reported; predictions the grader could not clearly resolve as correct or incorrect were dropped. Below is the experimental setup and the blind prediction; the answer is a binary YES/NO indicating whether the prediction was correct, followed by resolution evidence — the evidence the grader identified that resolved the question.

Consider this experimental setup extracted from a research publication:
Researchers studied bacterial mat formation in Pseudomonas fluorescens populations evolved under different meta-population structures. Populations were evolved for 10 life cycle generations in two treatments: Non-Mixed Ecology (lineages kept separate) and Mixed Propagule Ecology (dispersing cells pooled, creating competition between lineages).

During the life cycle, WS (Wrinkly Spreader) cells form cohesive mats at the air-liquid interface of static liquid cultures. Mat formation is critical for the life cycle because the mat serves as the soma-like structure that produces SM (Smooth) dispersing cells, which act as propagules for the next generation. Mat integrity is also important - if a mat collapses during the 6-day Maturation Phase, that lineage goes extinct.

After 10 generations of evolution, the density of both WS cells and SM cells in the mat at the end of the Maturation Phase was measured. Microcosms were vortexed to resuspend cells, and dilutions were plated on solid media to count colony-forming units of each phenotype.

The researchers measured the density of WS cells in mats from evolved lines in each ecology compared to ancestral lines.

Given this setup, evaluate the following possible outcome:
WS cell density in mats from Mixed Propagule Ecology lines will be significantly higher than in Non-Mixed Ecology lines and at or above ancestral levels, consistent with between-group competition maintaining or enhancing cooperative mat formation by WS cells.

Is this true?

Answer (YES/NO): NO